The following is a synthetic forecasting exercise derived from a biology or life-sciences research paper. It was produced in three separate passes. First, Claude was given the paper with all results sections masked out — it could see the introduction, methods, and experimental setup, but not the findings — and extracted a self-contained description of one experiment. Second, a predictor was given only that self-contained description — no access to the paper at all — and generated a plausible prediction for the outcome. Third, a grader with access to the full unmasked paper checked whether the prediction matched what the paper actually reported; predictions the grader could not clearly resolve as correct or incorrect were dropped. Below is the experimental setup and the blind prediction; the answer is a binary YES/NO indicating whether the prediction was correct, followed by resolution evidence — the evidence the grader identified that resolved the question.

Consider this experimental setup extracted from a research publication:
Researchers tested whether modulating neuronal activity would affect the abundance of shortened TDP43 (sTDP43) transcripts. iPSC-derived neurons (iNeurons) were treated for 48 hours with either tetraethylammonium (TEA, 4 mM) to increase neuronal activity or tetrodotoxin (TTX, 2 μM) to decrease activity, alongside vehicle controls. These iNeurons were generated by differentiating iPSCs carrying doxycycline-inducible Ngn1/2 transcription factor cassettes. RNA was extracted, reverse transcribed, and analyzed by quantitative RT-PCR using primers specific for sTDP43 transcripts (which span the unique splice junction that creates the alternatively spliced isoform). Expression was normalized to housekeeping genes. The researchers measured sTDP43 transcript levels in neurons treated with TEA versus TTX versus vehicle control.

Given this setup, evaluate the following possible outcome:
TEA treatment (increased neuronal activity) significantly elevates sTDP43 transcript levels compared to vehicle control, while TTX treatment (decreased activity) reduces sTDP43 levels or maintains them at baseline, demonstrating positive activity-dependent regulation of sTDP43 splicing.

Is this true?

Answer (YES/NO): YES